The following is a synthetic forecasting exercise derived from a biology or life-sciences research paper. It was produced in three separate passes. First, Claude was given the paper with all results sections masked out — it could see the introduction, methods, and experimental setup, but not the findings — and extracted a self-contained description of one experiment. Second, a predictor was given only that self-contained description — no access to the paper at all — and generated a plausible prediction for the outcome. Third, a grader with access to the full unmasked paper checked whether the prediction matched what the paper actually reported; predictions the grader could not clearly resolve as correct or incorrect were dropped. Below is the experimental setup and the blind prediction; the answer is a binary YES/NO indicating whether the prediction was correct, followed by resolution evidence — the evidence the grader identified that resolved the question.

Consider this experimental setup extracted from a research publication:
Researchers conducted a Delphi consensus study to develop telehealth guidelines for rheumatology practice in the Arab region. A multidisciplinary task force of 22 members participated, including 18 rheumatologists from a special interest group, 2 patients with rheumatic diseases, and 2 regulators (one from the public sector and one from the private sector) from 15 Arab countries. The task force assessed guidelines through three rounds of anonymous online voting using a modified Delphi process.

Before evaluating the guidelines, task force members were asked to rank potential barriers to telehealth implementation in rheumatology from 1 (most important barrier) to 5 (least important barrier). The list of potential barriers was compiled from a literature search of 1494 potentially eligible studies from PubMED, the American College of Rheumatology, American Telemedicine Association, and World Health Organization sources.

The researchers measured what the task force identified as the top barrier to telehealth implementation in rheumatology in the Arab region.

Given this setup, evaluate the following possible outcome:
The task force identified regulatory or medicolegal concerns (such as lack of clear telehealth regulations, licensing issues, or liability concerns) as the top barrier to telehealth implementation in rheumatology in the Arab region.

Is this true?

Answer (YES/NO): NO